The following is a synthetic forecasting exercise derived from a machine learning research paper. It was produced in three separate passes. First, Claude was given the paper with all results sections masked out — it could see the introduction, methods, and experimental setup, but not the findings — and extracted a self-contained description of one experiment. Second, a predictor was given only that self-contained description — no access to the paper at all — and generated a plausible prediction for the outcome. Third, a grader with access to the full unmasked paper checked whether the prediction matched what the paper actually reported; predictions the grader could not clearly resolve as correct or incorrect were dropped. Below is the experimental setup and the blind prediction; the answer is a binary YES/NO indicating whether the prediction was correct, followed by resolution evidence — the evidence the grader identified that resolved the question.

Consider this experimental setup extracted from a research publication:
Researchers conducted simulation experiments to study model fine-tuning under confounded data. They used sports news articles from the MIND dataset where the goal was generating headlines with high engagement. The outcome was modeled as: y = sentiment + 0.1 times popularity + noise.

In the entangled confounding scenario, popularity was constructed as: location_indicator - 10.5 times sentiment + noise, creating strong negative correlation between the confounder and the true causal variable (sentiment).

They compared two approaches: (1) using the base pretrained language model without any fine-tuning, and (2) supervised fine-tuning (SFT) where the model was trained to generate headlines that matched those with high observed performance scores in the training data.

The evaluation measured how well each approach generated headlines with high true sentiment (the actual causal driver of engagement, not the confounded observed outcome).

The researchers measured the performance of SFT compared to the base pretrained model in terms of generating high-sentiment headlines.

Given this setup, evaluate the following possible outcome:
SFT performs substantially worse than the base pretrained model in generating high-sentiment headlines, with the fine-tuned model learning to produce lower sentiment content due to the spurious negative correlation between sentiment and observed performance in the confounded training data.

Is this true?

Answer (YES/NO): NO